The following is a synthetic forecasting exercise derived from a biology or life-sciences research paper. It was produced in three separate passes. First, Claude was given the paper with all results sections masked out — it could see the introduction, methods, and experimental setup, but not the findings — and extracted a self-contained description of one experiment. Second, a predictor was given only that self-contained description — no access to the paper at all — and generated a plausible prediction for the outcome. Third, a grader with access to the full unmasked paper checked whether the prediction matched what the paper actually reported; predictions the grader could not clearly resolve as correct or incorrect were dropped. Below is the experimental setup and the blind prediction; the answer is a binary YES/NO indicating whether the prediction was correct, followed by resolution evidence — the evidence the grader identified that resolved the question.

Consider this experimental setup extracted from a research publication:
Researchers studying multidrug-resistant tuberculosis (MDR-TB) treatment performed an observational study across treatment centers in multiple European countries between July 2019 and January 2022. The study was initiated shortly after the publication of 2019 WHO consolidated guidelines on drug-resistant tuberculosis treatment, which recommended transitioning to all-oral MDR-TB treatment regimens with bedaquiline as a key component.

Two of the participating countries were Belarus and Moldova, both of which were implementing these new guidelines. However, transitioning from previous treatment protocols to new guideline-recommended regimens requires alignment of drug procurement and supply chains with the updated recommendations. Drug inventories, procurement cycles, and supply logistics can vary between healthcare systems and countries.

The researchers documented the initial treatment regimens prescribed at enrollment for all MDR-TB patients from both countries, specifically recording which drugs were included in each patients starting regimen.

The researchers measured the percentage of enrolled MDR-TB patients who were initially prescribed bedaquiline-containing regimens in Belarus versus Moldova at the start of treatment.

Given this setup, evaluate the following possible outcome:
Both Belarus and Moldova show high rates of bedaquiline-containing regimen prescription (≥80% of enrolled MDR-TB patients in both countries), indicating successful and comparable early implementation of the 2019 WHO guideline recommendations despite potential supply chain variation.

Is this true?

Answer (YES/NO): NO